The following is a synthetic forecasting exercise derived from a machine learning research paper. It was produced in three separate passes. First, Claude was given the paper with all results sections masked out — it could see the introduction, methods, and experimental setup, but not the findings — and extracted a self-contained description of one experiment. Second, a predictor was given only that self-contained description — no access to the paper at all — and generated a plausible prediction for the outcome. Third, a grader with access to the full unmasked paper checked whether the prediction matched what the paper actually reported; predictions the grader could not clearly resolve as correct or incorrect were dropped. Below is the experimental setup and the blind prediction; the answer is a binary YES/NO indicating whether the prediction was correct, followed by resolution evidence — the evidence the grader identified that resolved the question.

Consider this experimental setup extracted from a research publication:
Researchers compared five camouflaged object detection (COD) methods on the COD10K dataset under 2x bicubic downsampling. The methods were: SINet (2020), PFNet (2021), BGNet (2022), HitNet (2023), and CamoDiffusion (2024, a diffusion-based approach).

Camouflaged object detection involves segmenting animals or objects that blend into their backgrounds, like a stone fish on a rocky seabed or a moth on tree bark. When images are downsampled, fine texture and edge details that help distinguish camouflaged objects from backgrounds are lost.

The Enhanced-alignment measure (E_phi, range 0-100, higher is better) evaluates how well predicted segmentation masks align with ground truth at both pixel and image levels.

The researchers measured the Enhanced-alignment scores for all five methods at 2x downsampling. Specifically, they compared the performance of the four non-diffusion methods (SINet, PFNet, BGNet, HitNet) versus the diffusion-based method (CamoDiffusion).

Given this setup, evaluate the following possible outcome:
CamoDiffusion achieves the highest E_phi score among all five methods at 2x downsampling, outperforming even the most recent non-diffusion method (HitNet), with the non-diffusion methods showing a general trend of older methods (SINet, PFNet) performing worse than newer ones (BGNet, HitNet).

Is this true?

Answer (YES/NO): NO